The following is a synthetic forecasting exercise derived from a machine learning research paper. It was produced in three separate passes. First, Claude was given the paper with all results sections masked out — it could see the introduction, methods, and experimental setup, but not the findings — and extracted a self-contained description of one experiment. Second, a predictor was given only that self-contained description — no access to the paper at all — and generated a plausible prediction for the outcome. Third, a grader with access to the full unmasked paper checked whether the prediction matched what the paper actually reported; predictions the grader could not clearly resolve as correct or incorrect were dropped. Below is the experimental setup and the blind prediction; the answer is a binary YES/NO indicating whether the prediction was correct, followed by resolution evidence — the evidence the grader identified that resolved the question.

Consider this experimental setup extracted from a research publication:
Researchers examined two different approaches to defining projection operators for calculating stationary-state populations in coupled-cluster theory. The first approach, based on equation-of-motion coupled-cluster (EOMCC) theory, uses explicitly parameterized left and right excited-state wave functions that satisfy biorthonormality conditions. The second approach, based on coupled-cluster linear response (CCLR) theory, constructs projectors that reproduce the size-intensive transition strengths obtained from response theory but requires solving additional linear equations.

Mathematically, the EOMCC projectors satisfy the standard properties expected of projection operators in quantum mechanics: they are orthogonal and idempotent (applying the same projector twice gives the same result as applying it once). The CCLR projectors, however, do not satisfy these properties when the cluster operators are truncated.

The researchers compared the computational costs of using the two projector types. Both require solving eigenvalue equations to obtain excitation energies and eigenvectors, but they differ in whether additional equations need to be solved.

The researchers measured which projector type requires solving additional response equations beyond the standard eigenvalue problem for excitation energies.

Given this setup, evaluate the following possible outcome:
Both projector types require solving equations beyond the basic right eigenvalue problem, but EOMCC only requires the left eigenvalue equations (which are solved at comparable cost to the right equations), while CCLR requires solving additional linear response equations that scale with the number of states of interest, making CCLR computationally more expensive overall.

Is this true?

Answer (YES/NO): YES